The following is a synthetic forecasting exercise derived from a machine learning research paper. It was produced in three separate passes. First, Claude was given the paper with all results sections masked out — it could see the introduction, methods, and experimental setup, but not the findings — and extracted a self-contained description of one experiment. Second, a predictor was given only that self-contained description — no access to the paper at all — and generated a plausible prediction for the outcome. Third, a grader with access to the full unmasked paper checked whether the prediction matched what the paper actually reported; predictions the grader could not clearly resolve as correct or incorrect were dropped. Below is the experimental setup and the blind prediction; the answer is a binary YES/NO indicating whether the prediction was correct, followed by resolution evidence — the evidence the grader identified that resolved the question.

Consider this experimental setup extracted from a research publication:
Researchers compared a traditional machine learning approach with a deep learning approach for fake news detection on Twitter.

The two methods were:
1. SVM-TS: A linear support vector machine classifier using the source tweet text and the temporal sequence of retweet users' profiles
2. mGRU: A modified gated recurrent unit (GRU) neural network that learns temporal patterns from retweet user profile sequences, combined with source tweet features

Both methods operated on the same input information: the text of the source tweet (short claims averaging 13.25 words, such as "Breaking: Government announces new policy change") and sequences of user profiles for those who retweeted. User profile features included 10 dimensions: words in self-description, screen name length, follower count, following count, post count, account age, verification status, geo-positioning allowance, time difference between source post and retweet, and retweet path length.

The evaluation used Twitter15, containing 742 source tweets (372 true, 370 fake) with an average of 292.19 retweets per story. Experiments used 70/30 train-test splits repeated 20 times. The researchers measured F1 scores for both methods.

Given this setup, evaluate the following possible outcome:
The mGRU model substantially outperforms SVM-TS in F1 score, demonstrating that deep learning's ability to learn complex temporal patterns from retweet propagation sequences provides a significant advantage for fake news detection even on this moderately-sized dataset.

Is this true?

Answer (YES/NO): NO